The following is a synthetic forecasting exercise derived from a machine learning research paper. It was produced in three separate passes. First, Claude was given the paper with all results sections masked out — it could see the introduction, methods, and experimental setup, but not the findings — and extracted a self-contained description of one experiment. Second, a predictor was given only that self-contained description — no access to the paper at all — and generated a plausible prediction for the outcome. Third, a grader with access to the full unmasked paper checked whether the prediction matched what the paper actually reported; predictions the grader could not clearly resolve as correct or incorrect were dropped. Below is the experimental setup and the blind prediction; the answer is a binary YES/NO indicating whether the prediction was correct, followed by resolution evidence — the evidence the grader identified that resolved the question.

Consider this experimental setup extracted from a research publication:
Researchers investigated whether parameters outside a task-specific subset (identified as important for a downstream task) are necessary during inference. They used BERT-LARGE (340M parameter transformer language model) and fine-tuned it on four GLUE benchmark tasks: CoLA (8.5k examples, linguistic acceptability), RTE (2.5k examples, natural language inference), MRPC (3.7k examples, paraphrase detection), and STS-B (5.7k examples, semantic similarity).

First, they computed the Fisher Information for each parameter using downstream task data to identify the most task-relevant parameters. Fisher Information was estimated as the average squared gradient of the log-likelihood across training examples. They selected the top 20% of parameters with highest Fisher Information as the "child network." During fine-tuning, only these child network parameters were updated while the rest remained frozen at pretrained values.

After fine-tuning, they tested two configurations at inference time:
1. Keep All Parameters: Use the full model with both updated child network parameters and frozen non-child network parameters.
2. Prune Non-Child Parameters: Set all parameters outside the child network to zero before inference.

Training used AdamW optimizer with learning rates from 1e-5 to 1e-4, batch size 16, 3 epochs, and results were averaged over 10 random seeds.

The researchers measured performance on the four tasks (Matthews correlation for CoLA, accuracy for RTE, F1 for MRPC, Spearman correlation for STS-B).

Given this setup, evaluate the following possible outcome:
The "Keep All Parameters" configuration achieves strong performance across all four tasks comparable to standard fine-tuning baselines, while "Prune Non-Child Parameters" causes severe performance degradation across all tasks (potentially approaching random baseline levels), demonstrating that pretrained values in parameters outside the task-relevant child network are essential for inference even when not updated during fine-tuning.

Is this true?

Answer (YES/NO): YES